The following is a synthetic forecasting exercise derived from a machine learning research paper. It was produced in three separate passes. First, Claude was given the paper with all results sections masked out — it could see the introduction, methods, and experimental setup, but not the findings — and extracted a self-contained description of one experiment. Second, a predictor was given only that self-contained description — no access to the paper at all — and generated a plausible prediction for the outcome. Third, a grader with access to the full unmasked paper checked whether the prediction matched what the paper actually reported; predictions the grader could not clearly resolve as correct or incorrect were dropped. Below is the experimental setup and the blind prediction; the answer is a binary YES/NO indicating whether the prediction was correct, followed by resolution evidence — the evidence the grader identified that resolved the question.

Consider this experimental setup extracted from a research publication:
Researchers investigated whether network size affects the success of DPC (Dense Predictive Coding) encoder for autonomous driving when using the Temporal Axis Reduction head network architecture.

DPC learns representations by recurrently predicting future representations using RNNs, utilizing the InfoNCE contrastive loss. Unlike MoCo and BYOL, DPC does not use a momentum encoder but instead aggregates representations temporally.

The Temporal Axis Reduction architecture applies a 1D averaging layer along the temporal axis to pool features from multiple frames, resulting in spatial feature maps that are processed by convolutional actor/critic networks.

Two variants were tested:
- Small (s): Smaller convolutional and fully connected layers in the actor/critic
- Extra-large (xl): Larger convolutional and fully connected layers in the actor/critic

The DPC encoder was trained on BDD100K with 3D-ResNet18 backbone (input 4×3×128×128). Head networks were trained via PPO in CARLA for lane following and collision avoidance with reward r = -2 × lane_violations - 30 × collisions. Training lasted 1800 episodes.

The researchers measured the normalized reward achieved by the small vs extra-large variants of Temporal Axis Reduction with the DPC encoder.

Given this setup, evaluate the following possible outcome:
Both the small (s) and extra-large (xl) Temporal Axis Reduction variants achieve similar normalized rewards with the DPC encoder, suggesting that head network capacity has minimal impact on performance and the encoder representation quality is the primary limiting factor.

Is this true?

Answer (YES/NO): NO